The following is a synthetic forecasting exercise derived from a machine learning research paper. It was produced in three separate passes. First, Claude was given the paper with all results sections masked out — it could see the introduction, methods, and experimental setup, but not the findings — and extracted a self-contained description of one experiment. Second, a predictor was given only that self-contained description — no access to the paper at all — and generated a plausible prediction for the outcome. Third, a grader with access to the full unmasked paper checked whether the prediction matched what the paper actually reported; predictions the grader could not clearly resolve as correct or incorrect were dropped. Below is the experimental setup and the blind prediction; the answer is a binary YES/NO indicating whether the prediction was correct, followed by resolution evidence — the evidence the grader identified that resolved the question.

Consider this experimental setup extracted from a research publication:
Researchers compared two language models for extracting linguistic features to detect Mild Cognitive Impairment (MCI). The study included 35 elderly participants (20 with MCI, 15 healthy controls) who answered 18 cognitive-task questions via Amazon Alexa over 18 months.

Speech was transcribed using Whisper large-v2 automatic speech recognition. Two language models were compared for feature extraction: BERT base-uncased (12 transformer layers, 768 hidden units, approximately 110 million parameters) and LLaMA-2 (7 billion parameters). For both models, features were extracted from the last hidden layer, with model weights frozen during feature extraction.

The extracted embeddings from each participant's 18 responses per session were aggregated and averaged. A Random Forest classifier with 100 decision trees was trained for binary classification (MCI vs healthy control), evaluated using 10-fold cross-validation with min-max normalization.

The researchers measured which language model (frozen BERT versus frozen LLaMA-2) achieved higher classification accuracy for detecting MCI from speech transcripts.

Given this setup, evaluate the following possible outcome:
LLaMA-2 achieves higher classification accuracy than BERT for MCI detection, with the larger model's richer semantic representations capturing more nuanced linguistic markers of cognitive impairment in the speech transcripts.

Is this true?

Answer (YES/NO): NO